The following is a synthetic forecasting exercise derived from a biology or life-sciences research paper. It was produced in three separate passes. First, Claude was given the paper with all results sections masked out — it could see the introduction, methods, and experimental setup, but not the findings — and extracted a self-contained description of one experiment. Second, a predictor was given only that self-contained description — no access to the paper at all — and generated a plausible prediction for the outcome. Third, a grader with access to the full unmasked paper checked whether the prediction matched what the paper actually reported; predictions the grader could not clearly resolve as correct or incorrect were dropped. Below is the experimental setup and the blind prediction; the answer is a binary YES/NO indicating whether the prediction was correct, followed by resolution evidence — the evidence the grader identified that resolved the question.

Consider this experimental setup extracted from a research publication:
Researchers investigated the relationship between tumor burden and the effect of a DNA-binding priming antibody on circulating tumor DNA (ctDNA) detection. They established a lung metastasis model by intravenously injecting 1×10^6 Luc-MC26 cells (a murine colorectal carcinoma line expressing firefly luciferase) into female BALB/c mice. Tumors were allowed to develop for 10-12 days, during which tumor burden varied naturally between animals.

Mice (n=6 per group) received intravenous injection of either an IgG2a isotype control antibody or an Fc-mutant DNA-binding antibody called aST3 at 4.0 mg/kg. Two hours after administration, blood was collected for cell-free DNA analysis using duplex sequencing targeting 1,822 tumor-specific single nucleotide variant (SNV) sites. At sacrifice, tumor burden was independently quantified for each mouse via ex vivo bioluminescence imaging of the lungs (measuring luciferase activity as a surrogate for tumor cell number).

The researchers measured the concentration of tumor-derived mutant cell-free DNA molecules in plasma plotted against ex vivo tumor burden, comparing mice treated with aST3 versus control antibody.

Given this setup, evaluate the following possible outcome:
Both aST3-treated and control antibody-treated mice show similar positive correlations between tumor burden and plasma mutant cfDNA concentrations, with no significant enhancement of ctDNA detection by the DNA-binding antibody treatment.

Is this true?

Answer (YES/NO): NO